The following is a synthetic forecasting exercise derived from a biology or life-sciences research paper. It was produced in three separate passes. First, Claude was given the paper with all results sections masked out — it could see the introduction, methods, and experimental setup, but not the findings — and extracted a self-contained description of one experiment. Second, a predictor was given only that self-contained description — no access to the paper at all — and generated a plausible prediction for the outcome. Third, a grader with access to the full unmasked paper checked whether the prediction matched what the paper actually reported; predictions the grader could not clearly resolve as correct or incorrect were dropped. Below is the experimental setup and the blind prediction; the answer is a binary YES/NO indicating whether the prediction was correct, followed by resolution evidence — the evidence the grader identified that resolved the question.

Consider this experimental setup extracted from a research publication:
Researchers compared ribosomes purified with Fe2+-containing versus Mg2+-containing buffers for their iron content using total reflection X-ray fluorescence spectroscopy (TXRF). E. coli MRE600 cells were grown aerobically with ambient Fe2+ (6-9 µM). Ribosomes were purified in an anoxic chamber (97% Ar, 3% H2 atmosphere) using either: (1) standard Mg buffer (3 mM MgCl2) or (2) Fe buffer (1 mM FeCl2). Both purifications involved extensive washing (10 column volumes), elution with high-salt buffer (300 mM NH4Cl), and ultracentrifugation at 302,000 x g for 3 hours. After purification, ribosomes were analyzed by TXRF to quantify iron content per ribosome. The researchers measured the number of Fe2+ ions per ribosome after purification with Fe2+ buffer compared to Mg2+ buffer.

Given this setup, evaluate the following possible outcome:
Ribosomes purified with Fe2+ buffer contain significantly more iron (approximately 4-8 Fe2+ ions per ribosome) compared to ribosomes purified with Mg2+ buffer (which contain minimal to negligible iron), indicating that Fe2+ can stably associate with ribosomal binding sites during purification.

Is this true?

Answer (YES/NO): NO